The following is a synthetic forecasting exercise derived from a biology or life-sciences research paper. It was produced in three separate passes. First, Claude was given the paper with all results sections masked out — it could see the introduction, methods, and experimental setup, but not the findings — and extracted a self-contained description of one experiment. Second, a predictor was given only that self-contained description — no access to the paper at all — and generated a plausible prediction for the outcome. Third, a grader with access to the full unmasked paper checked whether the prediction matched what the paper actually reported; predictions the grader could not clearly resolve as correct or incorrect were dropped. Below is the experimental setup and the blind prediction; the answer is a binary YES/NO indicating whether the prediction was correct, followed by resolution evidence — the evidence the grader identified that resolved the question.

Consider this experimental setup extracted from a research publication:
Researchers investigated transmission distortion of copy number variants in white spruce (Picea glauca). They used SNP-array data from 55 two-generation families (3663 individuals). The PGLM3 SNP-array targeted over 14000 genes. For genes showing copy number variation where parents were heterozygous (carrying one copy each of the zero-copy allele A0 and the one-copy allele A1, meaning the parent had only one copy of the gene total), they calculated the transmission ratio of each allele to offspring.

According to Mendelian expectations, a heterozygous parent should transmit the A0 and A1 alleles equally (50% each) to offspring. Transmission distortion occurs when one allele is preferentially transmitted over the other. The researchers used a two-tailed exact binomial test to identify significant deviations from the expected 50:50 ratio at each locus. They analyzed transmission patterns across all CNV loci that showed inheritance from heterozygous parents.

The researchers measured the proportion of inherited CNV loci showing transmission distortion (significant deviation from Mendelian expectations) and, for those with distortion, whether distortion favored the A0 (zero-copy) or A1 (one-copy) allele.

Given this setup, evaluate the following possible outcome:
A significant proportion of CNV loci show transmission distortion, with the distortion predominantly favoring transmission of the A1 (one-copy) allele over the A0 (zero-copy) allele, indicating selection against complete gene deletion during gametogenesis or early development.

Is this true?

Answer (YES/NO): YES